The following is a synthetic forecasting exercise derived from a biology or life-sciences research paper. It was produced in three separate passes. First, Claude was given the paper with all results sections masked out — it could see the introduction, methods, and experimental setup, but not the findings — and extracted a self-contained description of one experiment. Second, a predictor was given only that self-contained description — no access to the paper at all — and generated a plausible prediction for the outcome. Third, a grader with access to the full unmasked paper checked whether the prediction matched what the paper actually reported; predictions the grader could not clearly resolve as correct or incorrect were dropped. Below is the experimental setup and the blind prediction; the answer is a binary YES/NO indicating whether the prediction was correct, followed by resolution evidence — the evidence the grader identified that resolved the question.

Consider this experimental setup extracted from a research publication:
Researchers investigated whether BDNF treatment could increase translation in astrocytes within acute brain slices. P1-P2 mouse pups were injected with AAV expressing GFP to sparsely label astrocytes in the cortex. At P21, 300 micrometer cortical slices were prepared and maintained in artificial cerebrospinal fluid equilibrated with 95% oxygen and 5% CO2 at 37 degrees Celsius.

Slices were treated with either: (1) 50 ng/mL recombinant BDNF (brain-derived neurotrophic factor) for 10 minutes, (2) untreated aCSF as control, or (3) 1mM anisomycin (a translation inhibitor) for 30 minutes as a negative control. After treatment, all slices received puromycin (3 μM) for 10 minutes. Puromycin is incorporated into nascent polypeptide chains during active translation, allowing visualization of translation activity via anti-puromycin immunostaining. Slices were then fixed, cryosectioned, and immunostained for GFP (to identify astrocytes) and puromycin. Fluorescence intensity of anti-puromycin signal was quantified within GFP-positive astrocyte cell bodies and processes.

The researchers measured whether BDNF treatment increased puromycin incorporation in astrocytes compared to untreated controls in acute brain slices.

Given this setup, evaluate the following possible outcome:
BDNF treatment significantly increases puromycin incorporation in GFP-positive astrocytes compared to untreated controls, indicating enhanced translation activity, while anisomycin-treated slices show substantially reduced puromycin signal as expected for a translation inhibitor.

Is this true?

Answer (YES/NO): YES